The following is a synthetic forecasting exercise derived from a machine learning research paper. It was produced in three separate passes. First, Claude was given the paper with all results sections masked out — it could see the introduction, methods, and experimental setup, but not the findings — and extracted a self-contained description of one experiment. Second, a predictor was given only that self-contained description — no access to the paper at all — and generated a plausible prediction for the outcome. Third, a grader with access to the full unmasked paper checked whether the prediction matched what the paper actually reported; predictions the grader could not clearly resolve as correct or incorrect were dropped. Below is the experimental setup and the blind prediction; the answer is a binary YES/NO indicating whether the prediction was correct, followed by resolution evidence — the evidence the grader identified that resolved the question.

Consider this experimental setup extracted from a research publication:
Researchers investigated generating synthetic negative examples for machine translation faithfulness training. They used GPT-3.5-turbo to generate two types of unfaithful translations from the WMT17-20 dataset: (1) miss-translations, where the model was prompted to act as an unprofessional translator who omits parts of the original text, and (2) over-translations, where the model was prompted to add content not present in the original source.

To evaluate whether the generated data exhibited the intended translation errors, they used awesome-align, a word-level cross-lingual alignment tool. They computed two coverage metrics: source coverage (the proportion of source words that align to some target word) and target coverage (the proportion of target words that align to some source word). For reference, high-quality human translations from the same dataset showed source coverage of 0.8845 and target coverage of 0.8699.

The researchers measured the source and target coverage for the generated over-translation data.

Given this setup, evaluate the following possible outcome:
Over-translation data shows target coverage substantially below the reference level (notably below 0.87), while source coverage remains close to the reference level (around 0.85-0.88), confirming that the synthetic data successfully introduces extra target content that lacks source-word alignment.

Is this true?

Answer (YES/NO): NO